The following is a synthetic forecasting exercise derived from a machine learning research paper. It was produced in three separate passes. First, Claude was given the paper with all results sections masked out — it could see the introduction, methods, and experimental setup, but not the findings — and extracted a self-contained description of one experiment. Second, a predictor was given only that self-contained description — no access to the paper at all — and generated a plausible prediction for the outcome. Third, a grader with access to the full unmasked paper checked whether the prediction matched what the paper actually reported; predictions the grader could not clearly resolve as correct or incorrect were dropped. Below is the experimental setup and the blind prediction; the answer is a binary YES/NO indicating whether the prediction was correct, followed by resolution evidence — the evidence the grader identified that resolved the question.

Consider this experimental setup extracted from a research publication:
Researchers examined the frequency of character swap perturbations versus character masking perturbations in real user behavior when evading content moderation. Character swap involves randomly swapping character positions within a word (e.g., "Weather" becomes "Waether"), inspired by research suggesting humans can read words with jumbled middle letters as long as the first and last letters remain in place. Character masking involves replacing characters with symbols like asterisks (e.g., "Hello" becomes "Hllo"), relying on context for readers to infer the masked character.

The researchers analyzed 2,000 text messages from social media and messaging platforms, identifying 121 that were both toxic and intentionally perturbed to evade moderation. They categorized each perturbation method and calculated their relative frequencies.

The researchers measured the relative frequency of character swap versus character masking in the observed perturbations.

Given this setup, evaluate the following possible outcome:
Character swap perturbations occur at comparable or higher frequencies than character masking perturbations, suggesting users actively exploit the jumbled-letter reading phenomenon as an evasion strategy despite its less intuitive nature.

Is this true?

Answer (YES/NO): NO